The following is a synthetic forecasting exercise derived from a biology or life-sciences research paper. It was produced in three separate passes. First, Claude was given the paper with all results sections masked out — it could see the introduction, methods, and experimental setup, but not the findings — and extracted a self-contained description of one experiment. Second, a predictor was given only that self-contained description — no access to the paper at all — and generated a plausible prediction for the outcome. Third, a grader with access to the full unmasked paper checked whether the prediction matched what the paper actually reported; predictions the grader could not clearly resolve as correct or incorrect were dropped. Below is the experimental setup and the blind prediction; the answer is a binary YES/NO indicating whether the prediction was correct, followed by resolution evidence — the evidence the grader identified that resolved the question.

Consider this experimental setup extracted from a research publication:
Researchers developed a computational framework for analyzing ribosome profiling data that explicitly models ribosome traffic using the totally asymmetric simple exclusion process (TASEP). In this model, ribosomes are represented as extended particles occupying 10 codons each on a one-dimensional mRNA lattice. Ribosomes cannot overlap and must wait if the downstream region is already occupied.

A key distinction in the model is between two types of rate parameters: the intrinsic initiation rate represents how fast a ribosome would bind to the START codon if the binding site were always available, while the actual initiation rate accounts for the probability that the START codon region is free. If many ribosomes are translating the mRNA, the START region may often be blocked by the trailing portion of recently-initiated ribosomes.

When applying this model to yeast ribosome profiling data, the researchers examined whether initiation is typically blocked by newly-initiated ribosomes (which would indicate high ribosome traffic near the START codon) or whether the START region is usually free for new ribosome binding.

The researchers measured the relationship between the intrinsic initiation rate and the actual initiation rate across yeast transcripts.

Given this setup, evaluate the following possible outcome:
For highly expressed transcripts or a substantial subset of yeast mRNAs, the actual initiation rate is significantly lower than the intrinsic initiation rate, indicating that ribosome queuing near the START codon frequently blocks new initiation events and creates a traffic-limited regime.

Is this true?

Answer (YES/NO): NO